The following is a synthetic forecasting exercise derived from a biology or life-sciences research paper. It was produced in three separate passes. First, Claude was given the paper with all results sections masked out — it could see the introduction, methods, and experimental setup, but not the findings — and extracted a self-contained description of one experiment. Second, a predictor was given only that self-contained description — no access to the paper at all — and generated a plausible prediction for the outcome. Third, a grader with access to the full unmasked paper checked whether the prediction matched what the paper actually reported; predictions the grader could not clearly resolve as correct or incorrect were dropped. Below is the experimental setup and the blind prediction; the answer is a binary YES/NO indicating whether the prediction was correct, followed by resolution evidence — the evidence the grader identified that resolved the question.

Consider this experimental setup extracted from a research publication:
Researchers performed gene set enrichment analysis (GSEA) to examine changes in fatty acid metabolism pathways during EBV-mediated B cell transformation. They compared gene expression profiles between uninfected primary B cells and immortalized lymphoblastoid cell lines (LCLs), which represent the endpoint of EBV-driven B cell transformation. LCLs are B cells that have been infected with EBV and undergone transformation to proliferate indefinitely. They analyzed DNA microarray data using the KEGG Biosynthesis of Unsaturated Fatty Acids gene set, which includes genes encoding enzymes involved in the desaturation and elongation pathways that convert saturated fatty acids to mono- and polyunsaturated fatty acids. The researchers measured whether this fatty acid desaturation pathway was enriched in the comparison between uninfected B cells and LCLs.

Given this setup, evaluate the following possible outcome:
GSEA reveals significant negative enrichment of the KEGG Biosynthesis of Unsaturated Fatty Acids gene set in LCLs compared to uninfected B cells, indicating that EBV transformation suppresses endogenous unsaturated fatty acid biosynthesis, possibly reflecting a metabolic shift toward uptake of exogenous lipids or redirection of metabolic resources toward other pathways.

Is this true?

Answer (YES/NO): NO